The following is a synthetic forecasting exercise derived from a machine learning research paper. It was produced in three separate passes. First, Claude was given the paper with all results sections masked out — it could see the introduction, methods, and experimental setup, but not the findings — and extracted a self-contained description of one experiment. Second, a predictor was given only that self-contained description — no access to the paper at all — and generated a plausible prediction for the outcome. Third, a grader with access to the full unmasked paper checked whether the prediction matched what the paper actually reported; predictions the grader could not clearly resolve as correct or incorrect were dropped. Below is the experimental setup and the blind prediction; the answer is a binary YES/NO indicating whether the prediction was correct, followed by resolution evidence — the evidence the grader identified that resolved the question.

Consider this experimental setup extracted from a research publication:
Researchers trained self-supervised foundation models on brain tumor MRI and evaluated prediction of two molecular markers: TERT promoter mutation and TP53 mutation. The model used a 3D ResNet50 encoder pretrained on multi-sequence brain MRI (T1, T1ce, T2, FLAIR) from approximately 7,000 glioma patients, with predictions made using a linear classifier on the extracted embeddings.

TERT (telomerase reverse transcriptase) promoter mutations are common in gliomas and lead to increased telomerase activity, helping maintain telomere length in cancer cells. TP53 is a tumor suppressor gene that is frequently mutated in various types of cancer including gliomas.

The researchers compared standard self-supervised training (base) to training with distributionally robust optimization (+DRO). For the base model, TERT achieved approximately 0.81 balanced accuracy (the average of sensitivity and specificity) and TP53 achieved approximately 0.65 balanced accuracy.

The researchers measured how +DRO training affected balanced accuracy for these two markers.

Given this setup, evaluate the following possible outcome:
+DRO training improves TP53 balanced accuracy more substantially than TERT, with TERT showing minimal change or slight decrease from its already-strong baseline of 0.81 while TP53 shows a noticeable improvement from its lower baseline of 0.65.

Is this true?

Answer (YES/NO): NO